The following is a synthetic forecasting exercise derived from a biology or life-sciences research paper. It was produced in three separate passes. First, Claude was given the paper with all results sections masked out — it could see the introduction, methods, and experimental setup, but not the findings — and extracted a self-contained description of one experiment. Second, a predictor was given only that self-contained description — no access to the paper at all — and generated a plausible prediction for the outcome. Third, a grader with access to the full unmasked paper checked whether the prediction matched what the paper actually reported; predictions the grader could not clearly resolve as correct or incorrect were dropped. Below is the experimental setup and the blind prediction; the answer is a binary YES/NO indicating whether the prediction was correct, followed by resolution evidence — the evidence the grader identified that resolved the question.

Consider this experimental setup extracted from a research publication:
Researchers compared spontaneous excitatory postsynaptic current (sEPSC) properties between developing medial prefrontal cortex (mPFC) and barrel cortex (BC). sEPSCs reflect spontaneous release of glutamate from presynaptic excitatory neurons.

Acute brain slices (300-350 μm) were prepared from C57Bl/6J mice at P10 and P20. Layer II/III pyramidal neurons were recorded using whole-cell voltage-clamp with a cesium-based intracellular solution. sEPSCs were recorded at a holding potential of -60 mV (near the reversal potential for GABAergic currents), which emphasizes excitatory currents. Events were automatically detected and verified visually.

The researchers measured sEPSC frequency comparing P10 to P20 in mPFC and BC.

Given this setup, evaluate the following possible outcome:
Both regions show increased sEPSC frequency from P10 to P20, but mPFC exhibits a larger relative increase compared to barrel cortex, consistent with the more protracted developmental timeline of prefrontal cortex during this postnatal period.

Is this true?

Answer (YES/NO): NO